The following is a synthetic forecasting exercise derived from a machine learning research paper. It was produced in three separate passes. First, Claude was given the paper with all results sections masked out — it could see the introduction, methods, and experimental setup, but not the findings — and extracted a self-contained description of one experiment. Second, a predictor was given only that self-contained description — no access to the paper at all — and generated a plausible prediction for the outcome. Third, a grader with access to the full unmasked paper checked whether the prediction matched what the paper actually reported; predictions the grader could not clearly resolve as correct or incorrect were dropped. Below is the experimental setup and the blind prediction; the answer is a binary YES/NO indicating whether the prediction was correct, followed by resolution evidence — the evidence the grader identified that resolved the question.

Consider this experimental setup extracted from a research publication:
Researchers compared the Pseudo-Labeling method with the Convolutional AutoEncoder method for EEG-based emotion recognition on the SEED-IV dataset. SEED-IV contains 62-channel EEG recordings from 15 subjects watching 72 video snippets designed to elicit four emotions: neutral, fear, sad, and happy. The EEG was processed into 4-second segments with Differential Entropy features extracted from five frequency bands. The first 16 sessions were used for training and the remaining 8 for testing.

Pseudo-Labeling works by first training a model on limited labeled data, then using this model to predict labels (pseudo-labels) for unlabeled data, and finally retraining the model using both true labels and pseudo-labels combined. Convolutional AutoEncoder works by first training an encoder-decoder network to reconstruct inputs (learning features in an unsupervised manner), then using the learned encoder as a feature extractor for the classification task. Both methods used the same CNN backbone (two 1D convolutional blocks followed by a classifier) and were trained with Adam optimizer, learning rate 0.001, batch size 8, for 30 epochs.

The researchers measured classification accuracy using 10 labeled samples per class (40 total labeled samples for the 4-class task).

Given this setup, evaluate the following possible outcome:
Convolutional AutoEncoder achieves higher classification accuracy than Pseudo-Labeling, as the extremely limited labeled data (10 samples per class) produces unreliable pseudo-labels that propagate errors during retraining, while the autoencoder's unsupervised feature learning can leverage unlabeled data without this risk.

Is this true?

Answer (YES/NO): YES